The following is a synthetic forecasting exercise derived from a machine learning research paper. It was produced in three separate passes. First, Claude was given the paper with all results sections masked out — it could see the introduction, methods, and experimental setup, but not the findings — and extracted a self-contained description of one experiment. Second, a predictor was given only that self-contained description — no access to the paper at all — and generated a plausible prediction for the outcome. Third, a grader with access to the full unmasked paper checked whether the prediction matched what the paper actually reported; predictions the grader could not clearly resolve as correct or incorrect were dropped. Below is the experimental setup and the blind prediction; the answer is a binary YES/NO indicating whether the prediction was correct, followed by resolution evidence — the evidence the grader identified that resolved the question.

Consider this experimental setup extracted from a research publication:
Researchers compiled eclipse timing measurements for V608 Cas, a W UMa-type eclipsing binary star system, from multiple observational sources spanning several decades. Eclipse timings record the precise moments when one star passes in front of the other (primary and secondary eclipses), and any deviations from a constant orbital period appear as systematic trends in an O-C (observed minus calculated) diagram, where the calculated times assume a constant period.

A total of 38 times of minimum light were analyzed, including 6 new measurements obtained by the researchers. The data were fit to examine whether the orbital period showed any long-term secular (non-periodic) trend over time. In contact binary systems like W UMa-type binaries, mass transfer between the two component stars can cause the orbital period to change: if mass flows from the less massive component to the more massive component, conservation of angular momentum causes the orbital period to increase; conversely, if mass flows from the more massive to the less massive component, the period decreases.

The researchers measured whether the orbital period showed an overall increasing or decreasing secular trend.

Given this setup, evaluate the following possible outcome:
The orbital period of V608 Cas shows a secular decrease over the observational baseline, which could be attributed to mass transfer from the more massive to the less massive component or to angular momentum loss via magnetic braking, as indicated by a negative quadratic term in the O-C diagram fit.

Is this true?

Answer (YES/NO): NO